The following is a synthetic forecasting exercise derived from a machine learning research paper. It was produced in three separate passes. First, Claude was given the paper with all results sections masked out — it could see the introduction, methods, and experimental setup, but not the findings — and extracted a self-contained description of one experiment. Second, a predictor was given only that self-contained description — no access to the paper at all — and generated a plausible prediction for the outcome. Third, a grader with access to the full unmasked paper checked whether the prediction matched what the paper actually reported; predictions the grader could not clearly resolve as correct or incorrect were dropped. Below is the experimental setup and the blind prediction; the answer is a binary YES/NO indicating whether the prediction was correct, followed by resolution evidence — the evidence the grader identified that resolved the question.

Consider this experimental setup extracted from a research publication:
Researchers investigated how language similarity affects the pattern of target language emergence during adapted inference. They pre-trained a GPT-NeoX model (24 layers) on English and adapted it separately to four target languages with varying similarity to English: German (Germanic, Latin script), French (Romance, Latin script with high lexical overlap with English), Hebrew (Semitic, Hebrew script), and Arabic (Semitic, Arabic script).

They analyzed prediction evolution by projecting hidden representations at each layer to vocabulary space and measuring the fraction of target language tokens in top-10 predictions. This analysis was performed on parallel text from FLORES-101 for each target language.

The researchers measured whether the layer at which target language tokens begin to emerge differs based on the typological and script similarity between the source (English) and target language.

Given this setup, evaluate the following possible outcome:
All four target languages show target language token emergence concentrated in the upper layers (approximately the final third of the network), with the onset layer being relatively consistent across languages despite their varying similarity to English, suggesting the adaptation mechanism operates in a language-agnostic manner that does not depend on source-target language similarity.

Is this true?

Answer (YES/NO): NO